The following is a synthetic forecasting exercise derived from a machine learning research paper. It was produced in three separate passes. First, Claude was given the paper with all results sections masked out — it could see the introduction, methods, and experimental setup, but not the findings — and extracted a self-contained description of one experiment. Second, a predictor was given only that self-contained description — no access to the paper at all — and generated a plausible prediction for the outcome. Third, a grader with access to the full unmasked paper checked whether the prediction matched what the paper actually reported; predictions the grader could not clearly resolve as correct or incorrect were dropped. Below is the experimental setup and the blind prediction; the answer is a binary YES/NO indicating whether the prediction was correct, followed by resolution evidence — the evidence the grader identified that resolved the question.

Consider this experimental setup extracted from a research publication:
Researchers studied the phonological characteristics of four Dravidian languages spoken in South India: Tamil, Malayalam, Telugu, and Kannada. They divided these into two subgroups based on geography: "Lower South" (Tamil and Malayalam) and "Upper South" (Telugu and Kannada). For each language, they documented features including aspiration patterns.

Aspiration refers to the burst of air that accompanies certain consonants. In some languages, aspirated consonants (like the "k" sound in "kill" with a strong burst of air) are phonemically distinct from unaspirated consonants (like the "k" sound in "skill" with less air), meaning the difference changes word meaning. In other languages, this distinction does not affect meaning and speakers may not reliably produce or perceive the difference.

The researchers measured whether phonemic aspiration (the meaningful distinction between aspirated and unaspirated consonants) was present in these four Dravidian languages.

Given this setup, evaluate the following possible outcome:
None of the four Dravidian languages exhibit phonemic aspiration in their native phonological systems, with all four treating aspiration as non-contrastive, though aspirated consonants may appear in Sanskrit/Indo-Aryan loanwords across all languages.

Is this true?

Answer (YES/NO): NO